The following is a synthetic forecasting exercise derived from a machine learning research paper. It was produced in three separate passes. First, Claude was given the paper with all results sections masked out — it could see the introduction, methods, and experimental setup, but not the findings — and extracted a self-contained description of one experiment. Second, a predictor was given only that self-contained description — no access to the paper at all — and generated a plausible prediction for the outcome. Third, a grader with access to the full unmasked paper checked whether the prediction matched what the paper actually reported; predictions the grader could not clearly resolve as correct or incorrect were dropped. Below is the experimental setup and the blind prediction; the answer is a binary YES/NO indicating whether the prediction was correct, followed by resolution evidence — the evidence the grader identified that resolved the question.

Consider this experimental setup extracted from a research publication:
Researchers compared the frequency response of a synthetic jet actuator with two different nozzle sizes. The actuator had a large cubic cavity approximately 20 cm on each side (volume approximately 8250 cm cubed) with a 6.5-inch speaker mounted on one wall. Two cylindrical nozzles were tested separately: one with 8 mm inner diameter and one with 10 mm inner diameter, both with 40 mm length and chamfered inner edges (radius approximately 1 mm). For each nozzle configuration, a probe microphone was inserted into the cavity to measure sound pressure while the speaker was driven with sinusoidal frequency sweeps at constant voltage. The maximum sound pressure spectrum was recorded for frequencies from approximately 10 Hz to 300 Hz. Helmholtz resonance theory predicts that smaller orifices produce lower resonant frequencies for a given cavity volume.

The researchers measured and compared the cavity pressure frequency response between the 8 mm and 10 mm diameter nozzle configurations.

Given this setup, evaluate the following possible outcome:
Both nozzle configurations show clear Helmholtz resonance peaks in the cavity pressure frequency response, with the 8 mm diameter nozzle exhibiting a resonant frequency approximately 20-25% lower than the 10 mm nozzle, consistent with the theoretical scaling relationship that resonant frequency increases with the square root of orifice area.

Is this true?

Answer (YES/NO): NO